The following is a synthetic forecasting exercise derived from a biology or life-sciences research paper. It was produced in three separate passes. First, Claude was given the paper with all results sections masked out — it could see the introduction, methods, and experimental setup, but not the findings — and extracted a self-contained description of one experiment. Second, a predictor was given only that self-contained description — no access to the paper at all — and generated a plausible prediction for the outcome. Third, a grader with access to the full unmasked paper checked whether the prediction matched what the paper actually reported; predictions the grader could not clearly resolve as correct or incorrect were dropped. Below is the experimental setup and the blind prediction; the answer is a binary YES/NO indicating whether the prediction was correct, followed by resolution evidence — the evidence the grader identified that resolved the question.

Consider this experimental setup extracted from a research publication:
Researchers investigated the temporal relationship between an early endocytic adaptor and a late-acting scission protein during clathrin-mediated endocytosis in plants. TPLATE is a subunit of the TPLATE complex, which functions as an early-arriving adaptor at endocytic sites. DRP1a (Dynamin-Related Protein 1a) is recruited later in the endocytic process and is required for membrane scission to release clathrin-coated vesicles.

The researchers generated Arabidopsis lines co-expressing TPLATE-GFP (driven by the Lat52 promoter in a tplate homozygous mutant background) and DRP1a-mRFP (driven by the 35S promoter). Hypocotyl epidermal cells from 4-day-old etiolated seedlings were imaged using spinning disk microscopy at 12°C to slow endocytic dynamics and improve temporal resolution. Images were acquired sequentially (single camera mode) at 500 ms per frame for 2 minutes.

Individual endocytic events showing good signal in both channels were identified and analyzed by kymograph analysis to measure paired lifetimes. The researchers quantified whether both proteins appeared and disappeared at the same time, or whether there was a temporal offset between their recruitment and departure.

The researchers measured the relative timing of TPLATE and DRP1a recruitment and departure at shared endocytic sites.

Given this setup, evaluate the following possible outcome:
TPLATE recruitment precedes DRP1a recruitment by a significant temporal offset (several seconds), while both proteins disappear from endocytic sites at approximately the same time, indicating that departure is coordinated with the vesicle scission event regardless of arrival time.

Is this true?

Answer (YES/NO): YES